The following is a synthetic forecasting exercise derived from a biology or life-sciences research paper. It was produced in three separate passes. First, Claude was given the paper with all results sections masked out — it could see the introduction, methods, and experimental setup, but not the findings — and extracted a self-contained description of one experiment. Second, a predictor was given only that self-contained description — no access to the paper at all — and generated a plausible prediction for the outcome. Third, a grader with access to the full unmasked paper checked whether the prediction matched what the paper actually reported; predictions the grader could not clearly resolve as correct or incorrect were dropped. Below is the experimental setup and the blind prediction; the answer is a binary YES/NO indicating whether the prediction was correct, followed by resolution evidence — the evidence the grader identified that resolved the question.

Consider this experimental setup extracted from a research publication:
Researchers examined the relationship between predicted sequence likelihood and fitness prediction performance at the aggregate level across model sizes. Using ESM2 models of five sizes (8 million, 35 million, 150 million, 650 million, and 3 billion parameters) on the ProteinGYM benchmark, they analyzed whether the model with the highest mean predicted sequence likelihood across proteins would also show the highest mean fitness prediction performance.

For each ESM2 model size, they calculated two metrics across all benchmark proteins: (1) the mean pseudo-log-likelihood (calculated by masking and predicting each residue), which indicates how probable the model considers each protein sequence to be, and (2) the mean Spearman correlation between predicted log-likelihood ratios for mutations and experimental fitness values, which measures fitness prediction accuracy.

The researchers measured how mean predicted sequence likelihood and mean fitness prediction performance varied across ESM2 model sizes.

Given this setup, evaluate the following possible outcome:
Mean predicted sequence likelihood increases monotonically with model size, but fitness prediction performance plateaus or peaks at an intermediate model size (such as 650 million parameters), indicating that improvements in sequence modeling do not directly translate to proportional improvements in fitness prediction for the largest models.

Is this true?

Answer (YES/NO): YES